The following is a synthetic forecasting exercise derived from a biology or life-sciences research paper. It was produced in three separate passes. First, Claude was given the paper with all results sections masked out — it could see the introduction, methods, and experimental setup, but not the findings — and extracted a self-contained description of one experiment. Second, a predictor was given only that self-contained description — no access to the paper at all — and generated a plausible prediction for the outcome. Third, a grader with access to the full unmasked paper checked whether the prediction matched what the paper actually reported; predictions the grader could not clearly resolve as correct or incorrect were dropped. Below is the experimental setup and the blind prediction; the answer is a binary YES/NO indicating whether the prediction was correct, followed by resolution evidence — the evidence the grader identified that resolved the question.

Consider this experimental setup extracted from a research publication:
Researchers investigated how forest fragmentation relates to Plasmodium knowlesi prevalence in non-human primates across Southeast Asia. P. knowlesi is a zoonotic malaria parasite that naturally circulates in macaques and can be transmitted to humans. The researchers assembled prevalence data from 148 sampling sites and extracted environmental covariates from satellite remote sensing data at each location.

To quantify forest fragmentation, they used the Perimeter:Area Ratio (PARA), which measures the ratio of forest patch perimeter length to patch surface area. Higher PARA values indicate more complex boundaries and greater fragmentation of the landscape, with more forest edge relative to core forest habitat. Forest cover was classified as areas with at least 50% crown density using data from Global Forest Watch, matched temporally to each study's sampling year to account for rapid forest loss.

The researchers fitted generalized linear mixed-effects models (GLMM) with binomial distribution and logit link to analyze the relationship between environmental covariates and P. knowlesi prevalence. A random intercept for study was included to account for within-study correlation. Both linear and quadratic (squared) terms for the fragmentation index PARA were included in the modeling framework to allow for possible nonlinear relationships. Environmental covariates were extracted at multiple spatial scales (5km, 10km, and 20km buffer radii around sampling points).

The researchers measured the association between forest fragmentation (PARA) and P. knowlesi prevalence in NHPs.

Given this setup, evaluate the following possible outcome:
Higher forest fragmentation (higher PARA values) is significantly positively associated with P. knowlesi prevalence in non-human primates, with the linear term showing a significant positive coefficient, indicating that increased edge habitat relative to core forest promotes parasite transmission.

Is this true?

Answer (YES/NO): YES